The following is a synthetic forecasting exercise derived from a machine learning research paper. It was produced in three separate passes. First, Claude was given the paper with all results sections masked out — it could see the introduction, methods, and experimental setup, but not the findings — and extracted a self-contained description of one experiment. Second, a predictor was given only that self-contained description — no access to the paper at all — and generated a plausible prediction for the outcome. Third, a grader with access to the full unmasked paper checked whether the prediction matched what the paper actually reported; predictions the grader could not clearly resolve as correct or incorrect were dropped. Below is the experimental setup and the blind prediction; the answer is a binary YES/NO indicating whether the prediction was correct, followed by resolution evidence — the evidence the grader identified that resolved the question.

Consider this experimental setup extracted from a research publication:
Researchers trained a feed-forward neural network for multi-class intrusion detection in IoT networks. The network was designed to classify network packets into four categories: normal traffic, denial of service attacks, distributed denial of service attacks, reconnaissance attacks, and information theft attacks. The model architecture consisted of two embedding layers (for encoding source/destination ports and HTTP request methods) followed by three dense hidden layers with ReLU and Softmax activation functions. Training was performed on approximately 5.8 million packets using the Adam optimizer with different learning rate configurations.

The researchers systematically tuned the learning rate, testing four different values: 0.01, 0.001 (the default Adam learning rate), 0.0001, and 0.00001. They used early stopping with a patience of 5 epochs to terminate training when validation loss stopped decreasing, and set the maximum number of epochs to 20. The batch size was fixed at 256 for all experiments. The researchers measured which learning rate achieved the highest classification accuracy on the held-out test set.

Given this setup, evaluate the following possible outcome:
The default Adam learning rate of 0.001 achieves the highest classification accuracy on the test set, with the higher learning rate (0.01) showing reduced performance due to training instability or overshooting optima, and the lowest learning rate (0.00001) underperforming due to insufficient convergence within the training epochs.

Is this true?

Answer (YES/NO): NO